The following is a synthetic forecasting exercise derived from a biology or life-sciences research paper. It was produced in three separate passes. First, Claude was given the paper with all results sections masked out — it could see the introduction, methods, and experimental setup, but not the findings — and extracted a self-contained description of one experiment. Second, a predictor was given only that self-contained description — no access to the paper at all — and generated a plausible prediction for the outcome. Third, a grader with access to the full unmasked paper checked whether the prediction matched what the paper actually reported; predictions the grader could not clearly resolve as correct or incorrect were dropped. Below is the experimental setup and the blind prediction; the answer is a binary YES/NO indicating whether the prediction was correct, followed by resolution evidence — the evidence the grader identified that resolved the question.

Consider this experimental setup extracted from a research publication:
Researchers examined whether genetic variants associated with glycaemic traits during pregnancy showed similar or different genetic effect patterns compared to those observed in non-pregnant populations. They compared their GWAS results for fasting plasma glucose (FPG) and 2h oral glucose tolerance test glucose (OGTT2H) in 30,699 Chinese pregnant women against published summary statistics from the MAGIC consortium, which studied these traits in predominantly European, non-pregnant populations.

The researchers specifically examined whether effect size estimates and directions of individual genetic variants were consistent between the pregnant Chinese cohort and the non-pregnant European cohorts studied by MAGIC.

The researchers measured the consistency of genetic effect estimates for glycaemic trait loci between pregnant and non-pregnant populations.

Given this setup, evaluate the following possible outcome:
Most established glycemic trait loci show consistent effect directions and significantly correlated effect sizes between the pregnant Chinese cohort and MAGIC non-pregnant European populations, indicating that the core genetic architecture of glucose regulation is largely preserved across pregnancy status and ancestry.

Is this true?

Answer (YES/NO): NO